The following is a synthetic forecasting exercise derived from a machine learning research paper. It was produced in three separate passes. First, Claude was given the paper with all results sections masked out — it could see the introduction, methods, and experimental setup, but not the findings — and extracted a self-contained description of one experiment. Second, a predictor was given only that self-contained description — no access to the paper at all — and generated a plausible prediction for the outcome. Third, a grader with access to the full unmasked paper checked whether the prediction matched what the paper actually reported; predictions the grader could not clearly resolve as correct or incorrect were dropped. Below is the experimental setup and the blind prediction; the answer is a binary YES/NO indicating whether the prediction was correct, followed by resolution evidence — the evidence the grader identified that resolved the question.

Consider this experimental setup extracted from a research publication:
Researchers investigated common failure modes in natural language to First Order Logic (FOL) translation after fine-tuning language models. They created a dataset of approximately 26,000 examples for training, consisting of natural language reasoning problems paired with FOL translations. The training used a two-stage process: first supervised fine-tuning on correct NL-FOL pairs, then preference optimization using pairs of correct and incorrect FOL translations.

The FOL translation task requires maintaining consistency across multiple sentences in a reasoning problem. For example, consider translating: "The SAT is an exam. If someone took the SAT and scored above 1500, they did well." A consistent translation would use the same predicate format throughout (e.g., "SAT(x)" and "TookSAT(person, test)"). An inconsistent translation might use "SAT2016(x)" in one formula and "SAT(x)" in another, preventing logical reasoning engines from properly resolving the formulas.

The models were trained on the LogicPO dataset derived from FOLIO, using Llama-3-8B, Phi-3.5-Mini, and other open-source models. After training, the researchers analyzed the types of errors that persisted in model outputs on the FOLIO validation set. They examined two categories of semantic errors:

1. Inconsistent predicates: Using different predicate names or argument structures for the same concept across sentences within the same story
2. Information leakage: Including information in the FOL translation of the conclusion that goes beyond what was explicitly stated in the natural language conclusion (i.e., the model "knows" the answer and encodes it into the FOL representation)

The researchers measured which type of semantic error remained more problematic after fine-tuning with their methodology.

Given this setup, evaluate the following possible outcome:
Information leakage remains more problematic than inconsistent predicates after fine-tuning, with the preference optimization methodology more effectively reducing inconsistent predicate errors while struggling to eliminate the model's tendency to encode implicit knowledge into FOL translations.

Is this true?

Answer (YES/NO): YES